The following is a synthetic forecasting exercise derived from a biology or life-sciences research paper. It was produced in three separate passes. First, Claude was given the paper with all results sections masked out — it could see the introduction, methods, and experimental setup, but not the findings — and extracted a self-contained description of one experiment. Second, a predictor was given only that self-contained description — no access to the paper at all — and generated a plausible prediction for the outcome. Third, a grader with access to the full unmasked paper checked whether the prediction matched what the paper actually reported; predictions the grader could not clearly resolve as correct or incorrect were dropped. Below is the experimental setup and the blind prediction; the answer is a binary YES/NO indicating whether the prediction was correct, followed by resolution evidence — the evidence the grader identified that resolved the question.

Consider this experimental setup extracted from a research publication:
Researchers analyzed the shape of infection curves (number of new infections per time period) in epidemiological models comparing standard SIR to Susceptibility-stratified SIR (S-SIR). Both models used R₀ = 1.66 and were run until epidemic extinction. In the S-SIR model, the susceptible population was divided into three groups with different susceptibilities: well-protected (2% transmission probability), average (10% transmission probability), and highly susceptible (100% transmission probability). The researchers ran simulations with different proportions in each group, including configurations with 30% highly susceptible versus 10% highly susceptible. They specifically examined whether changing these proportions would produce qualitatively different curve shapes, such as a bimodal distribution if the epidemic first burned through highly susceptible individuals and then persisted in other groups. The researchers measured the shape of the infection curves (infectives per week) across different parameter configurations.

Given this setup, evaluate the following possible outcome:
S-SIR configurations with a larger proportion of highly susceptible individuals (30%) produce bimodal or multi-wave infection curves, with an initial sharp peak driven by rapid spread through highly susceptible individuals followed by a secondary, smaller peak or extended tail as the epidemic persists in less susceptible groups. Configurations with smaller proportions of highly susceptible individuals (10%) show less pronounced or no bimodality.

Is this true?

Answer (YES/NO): NO